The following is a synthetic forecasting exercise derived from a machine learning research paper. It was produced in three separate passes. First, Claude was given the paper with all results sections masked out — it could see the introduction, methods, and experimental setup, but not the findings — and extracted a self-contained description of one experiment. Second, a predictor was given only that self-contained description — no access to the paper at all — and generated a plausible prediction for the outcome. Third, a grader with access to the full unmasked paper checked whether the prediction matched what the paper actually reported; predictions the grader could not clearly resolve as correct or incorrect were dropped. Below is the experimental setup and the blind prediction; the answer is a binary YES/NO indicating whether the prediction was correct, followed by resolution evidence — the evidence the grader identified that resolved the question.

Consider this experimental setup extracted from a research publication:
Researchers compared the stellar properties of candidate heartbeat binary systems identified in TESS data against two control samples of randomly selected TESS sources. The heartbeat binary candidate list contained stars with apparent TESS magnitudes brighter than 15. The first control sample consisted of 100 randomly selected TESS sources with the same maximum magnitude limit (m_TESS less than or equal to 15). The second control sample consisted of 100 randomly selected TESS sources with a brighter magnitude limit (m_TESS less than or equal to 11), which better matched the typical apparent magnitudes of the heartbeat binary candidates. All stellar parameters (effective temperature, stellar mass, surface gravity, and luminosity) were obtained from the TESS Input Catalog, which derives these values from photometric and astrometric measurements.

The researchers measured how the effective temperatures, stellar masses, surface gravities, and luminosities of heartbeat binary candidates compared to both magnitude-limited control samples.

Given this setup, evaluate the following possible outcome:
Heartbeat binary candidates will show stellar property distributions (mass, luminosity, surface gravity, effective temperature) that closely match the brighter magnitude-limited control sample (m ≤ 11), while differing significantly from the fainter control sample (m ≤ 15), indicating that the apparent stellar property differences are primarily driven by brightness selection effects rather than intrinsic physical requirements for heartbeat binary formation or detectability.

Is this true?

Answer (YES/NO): NO